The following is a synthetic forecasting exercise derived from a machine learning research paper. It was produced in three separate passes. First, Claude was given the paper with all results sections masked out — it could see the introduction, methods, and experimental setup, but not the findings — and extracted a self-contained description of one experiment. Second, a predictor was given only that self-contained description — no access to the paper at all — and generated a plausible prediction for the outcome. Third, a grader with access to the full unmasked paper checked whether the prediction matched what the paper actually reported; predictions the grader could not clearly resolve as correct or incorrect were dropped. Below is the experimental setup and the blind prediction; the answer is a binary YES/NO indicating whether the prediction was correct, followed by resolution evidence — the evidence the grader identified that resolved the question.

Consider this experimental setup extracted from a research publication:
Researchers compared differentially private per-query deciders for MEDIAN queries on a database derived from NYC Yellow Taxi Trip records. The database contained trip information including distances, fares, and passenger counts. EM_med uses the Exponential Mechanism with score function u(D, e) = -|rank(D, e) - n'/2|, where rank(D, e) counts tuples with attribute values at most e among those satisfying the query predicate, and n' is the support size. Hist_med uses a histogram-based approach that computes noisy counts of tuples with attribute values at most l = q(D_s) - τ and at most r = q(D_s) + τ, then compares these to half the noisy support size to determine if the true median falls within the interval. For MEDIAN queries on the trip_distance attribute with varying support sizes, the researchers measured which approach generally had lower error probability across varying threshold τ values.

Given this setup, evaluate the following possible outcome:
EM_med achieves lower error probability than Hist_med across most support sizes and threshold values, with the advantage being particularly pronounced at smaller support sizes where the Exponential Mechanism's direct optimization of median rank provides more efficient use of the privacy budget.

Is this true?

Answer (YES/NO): NO